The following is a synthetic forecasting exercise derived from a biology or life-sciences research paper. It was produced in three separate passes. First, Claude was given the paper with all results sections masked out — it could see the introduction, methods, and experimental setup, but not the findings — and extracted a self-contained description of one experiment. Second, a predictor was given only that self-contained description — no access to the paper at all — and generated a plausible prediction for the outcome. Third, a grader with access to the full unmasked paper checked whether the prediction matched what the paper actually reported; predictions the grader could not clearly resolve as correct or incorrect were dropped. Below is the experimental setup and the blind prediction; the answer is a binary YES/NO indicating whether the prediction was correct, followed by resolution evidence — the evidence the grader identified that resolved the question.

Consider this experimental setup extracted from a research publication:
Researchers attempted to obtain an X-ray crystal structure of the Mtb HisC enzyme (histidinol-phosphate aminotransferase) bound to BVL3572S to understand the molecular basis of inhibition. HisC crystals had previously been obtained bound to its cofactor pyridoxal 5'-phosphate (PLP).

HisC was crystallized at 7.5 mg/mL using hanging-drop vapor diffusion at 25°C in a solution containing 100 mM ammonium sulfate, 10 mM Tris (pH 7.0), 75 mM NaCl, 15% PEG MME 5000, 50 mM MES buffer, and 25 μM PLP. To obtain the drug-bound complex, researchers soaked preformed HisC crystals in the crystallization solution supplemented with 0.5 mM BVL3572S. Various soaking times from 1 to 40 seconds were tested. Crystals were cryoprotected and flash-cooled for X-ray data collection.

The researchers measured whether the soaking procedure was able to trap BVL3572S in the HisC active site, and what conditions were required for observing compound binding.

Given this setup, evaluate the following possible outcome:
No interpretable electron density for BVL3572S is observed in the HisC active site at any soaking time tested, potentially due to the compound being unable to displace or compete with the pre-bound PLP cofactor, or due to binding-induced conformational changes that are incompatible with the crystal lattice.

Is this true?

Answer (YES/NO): NO